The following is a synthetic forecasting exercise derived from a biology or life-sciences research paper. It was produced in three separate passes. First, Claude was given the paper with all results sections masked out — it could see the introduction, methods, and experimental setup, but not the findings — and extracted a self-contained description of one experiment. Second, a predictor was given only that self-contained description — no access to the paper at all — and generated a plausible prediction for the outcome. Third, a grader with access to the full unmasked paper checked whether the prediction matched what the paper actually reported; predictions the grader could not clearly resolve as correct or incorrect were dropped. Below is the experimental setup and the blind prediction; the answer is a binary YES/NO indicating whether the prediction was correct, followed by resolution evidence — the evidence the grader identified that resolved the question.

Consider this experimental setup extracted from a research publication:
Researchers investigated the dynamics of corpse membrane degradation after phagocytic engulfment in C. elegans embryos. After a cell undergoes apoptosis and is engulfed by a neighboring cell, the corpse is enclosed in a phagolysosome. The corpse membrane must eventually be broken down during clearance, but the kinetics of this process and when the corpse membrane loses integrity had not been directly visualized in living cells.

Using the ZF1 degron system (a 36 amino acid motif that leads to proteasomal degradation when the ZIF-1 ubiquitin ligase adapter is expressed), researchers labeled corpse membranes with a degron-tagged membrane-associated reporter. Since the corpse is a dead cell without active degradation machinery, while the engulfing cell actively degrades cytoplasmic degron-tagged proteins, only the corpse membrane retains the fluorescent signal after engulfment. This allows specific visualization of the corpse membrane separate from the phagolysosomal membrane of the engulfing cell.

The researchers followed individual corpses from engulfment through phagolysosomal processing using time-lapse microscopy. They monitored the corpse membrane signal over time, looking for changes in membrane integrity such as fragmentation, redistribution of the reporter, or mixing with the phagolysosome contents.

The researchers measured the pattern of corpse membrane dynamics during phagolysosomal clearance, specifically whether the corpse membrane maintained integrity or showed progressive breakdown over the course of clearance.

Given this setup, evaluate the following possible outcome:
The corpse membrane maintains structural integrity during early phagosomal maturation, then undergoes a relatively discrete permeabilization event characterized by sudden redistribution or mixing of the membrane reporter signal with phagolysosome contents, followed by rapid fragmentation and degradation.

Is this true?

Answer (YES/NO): NO